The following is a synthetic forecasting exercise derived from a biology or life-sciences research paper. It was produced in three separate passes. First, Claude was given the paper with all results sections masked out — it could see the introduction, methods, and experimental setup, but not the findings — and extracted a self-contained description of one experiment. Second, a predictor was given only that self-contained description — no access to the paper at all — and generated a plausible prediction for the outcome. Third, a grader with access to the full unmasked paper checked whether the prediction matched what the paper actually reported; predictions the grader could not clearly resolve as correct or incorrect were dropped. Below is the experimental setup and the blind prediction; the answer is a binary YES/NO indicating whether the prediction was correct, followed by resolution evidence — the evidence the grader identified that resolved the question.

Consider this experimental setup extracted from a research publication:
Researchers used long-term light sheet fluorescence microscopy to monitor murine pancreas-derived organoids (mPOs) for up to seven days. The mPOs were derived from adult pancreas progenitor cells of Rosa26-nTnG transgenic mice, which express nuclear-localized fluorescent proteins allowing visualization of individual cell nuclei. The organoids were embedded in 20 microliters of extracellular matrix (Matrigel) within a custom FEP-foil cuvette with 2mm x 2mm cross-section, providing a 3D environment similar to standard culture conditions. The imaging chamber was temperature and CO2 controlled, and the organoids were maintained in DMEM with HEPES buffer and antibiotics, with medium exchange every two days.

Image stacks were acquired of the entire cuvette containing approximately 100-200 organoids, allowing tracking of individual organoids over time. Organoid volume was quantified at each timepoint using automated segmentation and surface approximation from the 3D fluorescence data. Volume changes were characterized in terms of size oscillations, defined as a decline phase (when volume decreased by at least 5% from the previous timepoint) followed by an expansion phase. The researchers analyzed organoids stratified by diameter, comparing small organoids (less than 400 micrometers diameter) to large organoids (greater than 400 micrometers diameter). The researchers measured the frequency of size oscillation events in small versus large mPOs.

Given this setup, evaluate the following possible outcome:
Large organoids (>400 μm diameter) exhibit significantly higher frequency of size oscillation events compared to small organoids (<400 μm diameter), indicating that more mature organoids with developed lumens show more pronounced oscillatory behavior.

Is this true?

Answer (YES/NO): NO